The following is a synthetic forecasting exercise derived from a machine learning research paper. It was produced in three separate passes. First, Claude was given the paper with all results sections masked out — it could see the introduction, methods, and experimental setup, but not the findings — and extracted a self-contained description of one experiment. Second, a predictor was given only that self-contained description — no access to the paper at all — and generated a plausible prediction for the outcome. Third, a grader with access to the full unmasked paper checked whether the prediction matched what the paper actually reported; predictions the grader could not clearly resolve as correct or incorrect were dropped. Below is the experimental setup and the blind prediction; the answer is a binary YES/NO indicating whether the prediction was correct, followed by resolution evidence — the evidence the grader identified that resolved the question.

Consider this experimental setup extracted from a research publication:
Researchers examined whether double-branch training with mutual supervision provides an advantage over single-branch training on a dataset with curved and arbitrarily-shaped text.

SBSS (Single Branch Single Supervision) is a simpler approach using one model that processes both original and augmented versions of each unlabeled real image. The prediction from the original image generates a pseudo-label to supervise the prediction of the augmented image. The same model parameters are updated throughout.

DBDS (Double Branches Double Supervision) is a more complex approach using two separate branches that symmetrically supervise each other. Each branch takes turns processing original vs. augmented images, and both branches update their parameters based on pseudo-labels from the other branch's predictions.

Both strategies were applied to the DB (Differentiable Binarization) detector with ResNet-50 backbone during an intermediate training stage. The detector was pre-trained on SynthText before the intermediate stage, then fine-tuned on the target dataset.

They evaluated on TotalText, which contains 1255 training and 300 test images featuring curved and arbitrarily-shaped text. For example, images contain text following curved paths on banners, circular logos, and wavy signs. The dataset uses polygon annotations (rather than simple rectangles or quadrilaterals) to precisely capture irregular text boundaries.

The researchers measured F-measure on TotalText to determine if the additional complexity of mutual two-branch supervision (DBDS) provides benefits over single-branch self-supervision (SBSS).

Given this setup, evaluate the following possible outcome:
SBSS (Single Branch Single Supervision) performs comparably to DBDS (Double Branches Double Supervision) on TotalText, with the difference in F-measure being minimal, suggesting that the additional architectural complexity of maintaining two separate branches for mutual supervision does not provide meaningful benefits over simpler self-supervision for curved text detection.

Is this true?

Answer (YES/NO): YES